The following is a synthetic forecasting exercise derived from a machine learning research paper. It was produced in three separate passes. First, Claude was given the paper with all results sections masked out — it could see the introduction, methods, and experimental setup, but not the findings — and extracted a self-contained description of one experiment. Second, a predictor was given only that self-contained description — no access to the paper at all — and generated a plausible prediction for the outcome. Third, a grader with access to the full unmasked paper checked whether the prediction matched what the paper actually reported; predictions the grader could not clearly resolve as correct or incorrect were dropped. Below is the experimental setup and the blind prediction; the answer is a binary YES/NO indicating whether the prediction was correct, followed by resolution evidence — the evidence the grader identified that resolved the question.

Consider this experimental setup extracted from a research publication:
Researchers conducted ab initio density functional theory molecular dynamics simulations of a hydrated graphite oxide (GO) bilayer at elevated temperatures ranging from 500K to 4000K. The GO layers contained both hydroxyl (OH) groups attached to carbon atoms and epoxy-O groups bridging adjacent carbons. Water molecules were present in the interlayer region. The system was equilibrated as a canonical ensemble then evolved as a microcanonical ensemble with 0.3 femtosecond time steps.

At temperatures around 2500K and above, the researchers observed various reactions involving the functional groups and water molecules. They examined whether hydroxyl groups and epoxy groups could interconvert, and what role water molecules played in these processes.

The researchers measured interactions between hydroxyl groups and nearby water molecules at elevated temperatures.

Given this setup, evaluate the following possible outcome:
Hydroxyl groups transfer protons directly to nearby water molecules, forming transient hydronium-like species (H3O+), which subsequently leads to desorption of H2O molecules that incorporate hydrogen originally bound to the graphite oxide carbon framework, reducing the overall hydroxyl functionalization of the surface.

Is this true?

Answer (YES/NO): NO